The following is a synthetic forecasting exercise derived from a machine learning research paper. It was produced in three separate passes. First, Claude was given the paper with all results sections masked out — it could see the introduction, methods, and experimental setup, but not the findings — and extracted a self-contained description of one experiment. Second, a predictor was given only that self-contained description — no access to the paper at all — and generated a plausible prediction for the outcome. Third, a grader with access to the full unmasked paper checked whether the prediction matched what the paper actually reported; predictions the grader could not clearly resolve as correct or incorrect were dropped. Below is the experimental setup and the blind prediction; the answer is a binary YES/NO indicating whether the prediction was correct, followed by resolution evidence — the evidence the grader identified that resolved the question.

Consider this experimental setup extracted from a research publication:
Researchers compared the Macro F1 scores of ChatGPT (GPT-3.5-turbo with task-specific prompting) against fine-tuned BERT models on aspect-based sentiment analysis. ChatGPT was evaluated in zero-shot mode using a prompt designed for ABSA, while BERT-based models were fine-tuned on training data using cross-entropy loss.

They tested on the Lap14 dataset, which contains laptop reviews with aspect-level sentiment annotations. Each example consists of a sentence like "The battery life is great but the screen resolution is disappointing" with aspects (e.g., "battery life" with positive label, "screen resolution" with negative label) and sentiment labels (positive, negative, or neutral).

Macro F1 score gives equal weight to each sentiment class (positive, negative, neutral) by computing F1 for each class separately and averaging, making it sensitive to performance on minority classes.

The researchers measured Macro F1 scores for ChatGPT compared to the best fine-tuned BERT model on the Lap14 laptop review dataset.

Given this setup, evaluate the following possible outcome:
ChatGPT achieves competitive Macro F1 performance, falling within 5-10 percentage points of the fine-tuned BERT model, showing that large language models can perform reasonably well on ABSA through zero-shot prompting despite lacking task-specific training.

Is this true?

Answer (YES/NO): NO